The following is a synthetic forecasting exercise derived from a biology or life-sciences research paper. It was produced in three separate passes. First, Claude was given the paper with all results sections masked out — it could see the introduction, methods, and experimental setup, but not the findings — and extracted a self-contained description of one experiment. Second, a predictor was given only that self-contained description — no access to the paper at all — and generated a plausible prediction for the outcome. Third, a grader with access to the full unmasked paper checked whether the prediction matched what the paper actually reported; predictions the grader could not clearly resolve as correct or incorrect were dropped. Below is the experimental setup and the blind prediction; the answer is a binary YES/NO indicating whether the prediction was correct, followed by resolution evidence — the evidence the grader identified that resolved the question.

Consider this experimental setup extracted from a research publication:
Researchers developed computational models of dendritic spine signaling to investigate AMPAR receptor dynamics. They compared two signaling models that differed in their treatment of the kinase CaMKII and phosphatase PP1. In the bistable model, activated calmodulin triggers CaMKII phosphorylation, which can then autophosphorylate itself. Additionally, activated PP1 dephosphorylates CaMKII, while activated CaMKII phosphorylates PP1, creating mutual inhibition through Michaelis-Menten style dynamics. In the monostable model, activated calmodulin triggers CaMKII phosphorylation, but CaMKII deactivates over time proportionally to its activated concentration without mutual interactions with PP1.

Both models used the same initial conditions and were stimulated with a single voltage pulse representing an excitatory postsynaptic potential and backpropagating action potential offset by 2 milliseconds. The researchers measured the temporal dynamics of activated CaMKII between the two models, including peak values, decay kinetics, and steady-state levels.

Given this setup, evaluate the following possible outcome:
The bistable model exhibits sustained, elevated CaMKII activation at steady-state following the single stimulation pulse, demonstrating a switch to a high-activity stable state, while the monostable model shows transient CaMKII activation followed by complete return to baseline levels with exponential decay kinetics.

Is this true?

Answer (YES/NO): YES